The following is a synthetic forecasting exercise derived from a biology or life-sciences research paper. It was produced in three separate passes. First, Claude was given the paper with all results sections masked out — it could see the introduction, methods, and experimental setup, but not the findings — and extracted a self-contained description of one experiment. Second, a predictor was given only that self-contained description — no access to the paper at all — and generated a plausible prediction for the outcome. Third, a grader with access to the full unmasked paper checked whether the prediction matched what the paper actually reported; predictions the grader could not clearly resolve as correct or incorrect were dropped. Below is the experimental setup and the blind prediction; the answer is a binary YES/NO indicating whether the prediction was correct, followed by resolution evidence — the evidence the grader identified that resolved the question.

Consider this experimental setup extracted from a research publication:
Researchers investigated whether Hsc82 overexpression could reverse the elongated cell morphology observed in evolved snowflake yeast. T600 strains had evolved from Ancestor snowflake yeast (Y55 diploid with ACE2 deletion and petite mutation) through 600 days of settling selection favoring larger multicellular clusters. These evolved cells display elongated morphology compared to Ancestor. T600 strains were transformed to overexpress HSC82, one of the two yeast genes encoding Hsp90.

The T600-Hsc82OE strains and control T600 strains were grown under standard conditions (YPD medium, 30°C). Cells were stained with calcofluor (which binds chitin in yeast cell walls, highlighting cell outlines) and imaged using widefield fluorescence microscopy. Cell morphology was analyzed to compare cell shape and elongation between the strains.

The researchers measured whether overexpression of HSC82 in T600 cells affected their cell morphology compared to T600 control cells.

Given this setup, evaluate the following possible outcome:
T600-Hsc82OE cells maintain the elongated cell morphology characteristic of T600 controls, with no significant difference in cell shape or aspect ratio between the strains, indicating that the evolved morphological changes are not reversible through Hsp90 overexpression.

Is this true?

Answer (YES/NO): NO